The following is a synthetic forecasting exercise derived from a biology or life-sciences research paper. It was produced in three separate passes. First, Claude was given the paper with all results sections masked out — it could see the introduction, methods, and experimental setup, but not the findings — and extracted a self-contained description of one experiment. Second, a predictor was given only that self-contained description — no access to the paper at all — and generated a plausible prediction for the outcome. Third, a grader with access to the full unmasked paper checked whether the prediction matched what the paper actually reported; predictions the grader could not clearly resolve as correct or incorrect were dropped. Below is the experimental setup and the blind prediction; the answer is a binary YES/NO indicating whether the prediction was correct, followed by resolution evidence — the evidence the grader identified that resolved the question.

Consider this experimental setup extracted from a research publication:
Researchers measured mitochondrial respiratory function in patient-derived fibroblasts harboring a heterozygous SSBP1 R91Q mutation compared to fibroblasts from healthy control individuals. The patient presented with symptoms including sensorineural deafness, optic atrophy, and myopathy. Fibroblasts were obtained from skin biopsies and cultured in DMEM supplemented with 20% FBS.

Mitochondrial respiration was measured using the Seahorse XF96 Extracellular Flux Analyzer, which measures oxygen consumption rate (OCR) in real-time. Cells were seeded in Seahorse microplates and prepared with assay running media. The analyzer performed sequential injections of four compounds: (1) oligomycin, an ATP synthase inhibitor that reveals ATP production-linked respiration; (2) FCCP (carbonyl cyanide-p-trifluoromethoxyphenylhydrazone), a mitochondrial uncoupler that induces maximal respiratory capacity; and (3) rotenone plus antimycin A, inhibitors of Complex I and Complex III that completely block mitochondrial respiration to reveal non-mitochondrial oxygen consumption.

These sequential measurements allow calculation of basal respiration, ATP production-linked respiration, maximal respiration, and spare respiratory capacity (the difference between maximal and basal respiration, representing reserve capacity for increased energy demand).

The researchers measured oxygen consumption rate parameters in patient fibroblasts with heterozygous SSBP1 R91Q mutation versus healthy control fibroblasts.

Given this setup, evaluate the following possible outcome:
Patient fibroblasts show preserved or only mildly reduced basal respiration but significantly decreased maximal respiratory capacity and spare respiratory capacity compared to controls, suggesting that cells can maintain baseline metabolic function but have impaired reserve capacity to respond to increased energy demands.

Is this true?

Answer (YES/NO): NO